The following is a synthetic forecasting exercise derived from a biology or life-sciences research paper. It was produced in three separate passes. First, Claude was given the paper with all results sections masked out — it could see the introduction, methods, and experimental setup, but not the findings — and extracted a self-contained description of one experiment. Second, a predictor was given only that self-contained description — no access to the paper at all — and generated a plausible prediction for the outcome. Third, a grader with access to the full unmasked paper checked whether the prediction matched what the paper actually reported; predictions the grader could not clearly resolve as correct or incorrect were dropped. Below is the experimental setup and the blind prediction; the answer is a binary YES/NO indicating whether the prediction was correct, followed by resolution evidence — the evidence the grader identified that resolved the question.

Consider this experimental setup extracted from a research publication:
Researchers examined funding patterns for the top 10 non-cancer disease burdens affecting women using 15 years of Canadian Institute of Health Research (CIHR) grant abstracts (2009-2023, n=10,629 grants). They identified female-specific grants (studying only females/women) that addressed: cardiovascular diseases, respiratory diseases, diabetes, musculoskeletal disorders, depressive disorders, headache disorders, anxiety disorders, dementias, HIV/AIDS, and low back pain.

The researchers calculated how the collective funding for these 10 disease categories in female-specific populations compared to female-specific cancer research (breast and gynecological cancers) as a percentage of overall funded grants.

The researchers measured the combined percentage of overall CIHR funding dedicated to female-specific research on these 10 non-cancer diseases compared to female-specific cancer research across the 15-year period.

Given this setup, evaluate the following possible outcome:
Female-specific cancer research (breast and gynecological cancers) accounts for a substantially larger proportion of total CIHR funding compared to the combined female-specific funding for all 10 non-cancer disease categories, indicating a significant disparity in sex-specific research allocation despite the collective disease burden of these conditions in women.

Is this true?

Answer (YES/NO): NO